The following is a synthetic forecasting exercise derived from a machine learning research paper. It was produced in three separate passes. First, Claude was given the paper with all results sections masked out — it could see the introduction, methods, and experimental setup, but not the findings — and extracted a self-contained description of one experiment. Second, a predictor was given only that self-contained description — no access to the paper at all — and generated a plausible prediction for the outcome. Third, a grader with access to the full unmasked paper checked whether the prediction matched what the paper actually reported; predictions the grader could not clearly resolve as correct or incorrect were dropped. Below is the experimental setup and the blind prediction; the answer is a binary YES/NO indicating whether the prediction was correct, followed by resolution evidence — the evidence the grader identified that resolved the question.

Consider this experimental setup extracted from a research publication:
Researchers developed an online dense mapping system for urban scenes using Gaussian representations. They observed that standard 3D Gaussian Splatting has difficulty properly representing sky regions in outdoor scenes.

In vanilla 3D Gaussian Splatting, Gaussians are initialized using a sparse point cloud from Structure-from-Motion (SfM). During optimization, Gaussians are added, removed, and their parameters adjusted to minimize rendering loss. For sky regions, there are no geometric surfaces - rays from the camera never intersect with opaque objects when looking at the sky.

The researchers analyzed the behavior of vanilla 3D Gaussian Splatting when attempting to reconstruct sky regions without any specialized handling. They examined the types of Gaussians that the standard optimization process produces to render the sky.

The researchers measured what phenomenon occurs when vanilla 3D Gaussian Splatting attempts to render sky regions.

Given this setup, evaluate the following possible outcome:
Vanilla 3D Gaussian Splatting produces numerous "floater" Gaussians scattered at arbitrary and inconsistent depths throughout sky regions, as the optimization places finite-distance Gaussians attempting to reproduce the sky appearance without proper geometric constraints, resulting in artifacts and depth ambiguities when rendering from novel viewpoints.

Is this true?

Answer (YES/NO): YES